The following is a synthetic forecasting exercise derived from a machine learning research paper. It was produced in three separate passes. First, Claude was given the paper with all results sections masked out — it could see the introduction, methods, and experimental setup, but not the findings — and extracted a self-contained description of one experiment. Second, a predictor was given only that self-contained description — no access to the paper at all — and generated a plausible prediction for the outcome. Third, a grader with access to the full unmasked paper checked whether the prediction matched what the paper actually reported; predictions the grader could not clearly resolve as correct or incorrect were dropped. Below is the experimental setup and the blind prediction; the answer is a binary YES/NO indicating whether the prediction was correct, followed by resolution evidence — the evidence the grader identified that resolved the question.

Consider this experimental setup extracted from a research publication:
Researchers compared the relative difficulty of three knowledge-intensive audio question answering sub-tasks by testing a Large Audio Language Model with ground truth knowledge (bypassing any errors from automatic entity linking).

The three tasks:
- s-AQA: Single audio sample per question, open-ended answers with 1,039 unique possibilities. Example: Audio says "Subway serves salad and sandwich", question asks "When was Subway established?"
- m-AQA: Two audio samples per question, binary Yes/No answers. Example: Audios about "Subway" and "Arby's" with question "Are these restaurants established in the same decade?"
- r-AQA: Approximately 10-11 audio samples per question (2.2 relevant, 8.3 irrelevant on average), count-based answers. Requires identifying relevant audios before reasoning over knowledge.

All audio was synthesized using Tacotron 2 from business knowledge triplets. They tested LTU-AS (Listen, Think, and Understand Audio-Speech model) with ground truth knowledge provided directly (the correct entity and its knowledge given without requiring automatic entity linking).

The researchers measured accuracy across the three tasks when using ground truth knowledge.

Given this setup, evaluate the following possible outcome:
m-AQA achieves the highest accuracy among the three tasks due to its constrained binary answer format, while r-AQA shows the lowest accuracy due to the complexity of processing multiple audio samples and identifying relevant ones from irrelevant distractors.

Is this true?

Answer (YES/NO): NO